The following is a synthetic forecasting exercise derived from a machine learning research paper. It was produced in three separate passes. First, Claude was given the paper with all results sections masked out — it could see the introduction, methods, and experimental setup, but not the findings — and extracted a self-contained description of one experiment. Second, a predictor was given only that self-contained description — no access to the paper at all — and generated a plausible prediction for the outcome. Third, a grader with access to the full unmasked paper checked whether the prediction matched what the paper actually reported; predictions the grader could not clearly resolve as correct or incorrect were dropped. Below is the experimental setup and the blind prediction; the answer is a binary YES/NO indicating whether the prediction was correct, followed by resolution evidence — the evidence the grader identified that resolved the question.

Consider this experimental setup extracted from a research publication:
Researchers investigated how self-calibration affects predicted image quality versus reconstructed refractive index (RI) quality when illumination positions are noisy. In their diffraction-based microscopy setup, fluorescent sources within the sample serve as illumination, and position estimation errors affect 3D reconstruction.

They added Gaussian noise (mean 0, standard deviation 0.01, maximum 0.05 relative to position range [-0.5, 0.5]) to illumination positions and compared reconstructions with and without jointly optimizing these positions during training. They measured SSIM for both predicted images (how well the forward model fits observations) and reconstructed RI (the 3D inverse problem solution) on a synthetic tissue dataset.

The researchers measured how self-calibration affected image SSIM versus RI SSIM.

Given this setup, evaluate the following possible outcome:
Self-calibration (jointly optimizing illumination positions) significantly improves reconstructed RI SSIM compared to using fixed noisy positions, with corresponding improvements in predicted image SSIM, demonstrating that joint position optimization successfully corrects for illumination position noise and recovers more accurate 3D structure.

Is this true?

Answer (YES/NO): NO